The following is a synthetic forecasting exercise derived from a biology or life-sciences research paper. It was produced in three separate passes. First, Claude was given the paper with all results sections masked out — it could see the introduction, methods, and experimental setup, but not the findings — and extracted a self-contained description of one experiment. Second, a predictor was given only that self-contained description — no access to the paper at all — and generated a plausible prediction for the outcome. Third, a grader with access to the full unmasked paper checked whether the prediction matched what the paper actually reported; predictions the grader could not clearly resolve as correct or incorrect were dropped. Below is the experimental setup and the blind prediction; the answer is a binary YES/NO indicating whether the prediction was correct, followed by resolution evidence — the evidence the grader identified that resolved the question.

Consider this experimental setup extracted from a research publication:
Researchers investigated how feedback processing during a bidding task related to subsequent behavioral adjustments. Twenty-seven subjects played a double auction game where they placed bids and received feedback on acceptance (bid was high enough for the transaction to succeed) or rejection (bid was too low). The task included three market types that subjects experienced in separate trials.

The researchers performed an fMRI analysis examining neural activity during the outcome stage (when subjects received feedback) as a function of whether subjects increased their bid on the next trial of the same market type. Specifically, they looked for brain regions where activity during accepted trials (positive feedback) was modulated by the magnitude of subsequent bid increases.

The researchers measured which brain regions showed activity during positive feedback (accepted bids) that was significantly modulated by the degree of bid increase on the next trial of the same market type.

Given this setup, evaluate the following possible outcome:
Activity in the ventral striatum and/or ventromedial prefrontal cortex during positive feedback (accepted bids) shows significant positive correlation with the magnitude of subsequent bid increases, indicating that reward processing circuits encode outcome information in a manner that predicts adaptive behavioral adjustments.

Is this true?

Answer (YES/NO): NO